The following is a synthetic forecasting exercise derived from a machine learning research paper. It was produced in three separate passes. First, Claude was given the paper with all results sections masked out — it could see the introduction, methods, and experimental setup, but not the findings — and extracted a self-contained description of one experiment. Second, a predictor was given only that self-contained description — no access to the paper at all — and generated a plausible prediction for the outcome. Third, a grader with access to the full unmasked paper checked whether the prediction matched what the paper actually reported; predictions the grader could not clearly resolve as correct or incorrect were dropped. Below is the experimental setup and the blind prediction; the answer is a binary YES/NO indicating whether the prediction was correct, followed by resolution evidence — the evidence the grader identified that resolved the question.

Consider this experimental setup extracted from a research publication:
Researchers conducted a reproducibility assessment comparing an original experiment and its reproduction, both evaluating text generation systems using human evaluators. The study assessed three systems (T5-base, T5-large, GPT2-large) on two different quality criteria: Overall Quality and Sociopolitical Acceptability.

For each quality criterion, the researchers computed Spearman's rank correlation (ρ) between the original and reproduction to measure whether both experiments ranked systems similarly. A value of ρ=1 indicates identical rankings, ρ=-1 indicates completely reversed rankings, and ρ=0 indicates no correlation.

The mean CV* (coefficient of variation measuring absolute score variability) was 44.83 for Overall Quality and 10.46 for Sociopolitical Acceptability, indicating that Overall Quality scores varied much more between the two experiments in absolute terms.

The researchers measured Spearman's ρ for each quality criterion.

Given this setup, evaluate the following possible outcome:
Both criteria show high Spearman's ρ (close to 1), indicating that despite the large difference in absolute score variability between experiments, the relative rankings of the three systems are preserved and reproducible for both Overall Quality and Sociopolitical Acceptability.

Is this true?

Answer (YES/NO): NO